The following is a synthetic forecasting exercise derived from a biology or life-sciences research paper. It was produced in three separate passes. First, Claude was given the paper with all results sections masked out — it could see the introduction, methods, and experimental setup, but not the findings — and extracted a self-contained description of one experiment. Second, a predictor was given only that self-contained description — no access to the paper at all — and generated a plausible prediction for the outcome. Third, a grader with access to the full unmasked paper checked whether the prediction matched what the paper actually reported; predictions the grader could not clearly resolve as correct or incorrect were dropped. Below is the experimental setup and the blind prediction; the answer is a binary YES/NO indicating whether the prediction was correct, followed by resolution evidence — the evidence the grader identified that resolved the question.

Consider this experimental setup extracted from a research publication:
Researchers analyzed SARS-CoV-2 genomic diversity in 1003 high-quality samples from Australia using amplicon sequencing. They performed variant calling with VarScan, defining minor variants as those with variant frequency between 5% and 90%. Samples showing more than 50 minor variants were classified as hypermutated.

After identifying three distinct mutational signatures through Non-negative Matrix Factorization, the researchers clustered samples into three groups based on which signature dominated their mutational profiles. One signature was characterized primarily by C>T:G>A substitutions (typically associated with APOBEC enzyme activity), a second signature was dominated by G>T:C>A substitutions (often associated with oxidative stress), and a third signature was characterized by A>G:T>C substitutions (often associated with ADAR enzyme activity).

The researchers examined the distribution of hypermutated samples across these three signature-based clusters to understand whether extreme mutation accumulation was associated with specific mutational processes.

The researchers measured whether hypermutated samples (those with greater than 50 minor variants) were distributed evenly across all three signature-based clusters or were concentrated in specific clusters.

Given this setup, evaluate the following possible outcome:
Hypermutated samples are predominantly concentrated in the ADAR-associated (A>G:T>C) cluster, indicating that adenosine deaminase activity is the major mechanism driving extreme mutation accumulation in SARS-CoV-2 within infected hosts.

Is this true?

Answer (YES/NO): NO